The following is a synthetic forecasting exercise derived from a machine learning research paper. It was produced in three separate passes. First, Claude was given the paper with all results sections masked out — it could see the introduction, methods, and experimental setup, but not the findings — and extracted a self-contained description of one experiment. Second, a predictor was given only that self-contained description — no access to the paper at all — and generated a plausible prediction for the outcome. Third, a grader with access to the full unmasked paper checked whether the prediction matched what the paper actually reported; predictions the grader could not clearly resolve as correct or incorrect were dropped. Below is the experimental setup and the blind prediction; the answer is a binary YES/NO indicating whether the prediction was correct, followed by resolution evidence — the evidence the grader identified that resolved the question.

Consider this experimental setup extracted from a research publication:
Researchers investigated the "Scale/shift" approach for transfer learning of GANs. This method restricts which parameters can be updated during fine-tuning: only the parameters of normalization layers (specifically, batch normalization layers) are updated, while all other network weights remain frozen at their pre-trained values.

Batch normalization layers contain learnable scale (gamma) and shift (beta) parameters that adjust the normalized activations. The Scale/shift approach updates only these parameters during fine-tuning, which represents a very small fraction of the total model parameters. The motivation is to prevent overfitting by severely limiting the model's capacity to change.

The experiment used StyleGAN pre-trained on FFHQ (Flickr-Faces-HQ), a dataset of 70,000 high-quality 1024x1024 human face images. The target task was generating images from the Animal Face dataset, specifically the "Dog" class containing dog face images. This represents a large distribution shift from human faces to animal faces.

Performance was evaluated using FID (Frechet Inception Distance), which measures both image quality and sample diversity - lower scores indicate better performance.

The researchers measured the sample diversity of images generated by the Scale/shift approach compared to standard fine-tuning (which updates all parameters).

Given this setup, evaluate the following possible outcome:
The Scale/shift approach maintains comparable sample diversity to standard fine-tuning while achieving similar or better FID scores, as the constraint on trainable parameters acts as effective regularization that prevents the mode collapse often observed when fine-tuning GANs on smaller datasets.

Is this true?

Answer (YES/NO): NO